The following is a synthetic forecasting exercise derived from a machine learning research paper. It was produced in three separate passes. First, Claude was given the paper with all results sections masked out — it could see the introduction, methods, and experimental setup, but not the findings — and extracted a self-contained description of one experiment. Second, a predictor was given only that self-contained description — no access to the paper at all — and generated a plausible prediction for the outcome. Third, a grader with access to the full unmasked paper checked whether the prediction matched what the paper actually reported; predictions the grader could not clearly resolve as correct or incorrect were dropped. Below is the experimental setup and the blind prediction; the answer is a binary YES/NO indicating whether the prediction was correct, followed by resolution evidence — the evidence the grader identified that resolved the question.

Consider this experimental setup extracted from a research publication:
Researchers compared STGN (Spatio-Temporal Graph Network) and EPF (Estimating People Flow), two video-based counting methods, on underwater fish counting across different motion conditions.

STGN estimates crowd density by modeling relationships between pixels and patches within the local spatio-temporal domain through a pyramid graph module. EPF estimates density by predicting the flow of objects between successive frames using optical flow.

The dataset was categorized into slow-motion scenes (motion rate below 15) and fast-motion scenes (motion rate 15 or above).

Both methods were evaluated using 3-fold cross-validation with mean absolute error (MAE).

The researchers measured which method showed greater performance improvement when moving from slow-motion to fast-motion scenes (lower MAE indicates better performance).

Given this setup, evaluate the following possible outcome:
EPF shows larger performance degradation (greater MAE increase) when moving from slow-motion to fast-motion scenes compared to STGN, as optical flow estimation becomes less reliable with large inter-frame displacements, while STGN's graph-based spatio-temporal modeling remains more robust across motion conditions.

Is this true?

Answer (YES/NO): NO